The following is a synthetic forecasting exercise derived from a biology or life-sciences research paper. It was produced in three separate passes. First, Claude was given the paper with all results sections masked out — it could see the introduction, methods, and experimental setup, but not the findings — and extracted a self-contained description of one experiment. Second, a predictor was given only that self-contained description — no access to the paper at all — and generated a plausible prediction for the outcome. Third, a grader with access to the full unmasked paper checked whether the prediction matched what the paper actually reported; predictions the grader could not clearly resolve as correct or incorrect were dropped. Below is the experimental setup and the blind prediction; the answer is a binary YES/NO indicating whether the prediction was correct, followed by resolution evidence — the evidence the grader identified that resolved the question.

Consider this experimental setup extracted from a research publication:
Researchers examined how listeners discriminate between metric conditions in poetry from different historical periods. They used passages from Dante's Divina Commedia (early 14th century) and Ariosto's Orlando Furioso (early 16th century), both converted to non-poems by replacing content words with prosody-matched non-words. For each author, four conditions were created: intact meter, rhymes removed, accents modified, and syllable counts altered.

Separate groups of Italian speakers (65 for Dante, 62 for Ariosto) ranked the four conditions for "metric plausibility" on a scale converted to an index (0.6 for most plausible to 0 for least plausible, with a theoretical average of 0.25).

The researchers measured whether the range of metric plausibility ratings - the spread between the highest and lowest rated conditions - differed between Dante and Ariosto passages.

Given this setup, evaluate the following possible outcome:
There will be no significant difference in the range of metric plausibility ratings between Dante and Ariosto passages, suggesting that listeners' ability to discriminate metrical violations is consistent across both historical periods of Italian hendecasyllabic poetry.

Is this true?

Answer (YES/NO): NO